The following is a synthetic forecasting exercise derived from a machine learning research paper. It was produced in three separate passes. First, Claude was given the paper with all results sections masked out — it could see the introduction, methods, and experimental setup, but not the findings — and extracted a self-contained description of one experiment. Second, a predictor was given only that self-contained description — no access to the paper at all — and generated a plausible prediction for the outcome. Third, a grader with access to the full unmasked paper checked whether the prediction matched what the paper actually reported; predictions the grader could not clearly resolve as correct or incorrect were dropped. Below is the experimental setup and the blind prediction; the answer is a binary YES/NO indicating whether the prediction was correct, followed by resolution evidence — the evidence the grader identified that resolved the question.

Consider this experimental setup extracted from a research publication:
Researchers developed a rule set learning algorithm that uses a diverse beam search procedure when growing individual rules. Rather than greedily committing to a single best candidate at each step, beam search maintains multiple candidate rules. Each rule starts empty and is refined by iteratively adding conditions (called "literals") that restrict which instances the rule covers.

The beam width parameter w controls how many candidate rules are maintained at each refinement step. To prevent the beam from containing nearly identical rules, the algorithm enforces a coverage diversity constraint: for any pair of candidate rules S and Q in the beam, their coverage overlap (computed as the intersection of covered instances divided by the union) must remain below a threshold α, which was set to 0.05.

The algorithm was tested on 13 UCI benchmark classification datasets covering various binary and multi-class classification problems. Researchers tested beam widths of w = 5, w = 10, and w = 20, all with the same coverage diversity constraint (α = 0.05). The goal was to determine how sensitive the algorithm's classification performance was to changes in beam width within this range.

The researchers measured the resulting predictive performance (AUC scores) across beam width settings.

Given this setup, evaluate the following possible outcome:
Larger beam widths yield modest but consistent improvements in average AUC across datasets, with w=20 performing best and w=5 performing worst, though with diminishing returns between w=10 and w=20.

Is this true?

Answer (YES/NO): NO